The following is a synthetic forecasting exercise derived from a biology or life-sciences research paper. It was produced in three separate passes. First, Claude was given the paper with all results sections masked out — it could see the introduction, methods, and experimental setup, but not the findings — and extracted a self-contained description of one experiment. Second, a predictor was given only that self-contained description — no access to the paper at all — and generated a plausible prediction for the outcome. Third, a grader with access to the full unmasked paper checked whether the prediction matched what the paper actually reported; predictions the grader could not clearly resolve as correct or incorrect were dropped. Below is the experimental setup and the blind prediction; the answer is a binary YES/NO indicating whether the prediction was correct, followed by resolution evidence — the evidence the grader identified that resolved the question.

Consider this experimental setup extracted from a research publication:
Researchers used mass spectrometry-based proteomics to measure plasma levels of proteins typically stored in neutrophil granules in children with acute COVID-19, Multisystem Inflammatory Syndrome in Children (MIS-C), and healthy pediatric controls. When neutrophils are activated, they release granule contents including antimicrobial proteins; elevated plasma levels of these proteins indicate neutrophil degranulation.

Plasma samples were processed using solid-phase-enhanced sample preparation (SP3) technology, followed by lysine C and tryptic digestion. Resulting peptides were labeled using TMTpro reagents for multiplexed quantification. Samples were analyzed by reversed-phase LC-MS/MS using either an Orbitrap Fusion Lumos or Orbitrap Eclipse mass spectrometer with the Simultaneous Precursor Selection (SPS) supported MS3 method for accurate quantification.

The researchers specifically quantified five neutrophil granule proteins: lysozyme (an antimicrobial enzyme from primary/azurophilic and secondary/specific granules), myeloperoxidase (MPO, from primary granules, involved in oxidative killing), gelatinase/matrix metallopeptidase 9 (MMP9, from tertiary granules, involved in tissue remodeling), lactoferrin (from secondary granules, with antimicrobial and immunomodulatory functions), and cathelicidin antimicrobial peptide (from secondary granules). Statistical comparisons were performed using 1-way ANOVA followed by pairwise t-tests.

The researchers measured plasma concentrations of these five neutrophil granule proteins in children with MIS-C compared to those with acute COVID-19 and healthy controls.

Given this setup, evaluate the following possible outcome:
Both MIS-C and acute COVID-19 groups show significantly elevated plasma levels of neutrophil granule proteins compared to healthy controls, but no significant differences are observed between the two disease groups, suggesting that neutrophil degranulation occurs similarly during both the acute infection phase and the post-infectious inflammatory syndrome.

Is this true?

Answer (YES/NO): NO